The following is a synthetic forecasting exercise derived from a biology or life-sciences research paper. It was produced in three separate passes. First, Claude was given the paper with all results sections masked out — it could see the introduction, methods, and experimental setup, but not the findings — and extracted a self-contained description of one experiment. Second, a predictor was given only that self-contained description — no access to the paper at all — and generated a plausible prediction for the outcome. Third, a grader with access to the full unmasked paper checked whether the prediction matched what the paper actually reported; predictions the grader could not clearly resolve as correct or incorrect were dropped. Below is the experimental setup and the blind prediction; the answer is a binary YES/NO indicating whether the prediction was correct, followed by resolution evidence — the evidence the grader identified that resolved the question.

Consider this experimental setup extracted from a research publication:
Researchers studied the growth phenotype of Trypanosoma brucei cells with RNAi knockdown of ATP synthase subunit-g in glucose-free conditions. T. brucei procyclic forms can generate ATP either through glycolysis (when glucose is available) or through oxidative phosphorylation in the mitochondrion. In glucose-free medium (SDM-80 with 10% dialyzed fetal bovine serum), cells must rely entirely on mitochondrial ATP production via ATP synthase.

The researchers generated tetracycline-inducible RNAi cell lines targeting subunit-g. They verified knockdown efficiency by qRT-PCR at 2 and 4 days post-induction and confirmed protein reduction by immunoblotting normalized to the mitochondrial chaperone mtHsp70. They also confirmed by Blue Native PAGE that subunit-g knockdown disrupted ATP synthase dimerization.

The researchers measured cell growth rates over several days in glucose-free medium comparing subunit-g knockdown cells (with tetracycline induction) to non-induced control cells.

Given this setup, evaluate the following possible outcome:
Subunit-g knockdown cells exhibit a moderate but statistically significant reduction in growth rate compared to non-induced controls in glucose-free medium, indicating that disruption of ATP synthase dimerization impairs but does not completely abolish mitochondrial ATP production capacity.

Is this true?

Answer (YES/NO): NO